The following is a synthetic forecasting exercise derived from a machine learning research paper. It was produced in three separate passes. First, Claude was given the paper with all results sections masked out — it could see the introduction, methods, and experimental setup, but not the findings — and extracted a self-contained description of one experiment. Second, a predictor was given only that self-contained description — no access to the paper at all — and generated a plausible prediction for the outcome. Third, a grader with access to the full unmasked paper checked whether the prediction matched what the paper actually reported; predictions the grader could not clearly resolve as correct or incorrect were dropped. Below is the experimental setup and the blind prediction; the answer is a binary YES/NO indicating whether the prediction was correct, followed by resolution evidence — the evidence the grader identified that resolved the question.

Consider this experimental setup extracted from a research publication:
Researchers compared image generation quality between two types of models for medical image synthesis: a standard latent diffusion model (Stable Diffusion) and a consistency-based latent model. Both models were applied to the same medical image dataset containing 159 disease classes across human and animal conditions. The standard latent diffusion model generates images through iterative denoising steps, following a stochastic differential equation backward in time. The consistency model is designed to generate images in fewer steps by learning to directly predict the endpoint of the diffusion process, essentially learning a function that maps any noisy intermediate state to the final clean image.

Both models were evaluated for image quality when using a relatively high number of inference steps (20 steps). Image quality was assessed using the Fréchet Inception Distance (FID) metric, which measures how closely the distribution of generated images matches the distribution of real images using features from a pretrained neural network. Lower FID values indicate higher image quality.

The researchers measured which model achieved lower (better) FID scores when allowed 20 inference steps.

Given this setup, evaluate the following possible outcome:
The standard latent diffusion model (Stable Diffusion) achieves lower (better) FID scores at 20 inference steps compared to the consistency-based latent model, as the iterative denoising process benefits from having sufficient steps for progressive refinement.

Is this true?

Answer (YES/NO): YES